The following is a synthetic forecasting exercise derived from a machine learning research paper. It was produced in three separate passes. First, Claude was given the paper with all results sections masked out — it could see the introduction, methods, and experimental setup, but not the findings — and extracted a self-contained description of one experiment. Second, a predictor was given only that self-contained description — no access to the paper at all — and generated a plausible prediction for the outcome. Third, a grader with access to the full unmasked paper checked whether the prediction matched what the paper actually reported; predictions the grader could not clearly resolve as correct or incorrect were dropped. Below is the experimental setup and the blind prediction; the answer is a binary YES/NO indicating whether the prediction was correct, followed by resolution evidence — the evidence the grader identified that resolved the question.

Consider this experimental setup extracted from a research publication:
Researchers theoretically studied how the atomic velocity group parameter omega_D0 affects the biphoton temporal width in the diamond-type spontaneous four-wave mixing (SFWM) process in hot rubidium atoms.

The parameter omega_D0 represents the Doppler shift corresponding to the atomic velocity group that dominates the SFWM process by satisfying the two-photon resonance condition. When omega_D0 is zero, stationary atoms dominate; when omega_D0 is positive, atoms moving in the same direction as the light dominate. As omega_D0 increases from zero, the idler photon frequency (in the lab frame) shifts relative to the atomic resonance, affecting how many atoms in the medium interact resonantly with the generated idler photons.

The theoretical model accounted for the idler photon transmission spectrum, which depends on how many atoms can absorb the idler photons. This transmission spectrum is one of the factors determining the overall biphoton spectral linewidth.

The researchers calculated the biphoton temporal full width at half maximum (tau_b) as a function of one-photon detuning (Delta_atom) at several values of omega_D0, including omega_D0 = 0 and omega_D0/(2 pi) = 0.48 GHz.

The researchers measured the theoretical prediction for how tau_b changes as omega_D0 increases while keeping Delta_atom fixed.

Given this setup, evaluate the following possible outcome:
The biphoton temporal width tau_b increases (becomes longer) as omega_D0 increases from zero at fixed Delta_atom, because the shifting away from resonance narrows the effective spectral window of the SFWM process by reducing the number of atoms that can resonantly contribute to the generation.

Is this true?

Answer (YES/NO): NO